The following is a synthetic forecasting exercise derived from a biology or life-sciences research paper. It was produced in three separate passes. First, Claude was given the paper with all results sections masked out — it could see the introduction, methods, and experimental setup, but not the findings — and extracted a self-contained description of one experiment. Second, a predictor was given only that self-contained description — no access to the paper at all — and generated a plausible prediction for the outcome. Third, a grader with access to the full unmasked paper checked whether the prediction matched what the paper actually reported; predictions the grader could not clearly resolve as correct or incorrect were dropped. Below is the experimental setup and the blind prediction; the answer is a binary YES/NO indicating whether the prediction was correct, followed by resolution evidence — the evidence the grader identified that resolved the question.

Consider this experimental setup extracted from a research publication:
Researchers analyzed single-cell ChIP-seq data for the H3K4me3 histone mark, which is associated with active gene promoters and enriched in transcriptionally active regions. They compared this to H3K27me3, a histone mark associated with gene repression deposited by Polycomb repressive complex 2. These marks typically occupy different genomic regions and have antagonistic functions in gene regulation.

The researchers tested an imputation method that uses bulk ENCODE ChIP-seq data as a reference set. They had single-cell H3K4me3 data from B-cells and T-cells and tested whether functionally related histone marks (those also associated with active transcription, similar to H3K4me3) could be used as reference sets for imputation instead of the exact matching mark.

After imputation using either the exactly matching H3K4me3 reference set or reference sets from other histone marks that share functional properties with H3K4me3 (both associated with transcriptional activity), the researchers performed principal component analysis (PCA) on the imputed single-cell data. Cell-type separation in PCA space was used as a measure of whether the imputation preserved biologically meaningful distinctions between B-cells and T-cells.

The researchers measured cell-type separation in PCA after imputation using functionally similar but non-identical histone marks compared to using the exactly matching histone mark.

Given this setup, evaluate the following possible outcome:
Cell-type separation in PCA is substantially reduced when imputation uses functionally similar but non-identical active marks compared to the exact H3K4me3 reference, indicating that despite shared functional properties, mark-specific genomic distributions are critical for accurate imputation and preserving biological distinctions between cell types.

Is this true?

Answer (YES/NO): NO